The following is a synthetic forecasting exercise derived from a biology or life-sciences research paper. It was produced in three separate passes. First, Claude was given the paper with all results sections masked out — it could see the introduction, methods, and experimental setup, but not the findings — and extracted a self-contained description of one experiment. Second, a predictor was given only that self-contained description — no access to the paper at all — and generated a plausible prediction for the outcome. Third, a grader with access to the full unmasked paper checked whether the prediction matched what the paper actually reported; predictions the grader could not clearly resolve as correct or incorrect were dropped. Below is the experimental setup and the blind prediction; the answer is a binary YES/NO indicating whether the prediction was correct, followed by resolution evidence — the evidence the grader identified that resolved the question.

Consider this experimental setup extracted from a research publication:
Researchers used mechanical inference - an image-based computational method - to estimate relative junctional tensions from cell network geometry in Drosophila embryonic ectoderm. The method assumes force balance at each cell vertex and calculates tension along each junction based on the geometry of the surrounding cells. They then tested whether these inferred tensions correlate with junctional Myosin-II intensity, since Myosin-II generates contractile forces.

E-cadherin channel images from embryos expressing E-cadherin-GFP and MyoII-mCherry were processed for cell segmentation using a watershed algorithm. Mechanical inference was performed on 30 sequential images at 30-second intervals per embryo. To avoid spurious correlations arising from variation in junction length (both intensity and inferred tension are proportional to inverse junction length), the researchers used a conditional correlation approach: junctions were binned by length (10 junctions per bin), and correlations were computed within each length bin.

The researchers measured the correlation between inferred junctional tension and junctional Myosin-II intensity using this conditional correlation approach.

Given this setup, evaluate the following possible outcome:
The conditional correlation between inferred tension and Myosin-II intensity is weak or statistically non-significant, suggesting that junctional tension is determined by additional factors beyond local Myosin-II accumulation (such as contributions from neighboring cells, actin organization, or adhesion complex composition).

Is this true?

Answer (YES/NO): NO